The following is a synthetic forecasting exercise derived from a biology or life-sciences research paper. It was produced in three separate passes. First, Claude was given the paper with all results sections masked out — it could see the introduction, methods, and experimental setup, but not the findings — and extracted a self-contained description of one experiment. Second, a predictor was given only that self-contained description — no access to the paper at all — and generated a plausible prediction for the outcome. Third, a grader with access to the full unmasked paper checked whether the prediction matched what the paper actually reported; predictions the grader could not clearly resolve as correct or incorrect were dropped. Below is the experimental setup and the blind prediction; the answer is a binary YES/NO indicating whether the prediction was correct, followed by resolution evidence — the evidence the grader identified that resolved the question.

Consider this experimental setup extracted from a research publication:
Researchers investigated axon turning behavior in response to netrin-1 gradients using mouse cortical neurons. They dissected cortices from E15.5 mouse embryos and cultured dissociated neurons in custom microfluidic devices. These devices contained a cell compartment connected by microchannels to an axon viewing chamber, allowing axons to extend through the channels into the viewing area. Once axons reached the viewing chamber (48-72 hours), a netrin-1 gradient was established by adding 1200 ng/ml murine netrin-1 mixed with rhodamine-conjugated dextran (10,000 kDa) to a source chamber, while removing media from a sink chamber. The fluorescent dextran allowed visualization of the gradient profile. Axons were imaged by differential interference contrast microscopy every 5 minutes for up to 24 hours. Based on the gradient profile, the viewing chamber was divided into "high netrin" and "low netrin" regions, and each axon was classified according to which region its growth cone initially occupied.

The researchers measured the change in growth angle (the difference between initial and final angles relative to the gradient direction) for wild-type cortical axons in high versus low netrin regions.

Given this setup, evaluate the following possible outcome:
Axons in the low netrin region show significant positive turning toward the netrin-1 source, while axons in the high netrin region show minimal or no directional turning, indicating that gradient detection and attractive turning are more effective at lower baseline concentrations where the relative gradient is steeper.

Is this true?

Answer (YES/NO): NO